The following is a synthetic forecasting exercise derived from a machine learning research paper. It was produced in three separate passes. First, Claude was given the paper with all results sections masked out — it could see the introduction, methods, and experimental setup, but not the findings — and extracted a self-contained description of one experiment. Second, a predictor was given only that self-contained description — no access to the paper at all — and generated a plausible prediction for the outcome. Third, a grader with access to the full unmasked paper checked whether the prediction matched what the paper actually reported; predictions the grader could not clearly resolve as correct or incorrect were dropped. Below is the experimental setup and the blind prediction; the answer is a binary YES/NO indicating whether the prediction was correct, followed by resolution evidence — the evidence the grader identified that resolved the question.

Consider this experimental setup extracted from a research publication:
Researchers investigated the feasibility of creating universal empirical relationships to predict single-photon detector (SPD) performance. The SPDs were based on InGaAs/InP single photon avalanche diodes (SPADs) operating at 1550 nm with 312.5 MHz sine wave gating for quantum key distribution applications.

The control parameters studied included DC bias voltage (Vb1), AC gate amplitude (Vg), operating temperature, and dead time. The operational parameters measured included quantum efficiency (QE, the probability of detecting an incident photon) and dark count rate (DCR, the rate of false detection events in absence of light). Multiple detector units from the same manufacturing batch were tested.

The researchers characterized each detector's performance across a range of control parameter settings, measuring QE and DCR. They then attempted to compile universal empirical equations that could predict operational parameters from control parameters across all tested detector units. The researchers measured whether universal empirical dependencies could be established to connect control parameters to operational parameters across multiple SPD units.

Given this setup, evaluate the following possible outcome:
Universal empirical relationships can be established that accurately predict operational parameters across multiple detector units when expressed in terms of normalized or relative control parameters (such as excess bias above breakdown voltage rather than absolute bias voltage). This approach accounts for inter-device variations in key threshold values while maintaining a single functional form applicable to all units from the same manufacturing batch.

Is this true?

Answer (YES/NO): NO